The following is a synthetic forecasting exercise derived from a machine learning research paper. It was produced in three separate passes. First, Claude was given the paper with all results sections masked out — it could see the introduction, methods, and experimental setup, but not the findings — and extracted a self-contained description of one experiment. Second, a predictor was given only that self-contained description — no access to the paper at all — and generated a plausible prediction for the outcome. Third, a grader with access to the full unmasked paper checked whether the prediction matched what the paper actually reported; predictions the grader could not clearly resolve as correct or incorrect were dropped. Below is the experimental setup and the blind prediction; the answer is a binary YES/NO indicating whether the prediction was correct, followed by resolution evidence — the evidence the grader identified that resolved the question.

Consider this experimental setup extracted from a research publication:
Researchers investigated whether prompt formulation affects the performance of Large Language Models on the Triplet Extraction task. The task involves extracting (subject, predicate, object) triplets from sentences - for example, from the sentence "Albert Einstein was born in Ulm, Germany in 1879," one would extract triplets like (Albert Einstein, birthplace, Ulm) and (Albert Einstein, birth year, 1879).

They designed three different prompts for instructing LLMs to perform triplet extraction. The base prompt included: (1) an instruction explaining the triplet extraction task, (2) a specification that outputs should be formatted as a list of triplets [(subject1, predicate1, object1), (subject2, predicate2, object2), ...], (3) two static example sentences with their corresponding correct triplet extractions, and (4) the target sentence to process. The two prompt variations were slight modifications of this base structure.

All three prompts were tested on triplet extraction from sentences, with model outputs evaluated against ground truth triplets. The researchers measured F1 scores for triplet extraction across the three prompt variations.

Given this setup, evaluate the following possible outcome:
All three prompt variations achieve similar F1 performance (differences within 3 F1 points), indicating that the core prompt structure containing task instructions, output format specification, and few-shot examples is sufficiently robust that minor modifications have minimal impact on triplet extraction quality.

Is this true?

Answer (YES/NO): YES